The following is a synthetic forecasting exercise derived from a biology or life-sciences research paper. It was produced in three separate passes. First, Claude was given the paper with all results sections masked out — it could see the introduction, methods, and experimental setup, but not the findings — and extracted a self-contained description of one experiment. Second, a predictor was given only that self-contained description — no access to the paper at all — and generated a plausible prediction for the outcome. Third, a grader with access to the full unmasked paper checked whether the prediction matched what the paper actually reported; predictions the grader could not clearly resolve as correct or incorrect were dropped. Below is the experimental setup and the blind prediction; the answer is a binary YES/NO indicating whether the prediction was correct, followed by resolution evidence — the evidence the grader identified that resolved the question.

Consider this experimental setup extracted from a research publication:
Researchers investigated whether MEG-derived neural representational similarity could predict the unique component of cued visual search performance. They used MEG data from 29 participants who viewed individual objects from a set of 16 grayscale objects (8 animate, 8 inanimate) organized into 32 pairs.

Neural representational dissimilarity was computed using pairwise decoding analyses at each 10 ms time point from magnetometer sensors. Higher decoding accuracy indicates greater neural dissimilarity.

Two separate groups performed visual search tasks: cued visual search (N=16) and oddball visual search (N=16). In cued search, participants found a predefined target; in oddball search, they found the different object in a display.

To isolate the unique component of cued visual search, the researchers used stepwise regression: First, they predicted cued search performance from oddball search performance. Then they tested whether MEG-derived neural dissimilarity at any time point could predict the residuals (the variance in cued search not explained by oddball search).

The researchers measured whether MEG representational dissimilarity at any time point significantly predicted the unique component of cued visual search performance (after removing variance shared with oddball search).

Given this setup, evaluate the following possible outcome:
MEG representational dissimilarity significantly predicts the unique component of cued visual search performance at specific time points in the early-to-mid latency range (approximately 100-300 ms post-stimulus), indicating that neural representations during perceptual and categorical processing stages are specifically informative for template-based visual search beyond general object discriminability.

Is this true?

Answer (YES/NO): NO